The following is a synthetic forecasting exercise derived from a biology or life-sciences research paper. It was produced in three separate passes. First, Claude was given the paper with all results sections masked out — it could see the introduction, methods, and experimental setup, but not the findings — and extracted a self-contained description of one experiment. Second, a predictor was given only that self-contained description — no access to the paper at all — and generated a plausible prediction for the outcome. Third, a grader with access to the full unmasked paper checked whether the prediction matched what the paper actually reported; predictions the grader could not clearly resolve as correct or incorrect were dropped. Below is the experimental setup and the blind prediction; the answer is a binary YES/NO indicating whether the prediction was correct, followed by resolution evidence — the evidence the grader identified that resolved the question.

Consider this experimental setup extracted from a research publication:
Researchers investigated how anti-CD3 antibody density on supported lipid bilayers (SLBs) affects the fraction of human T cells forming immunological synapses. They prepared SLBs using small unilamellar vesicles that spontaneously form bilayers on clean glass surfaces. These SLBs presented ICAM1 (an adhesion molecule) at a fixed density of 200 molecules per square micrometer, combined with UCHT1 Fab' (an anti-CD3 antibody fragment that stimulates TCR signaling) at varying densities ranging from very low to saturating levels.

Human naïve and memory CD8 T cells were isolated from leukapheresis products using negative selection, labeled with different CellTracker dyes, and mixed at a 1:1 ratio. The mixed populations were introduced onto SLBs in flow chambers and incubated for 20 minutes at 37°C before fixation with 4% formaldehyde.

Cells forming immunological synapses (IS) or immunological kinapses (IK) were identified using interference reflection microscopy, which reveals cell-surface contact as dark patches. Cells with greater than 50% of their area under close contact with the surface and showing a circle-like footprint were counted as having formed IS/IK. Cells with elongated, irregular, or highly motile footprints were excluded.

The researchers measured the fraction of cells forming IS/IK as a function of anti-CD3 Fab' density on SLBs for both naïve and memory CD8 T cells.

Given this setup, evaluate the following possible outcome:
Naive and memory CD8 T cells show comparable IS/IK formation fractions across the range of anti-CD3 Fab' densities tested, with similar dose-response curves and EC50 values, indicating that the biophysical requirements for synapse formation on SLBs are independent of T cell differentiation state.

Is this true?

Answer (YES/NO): NO